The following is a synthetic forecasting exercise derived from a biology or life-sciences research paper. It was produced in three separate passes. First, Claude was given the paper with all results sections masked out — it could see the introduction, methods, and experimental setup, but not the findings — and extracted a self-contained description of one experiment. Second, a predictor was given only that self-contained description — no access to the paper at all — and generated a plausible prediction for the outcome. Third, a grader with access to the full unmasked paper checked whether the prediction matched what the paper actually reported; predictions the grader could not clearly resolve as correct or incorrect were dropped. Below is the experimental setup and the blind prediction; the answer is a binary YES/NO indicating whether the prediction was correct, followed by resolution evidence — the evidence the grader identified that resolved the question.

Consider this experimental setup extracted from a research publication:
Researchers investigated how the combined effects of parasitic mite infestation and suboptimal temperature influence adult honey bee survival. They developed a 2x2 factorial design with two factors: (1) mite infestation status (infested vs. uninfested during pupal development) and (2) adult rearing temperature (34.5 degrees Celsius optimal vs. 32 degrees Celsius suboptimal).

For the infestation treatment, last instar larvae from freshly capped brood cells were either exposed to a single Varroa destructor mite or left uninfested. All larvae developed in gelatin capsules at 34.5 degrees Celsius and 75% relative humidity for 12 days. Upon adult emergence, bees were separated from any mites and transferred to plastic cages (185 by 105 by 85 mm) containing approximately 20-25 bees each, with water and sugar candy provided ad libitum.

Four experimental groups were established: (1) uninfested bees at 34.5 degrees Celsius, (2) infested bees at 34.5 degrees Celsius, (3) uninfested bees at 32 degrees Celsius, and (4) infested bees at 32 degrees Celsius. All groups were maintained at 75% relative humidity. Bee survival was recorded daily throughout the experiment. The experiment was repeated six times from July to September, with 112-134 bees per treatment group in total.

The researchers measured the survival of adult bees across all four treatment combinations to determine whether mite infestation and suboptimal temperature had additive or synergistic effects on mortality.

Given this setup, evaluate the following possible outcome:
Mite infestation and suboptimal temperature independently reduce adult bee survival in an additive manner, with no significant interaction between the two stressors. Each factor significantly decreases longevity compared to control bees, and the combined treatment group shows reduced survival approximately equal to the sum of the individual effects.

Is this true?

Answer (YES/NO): YES